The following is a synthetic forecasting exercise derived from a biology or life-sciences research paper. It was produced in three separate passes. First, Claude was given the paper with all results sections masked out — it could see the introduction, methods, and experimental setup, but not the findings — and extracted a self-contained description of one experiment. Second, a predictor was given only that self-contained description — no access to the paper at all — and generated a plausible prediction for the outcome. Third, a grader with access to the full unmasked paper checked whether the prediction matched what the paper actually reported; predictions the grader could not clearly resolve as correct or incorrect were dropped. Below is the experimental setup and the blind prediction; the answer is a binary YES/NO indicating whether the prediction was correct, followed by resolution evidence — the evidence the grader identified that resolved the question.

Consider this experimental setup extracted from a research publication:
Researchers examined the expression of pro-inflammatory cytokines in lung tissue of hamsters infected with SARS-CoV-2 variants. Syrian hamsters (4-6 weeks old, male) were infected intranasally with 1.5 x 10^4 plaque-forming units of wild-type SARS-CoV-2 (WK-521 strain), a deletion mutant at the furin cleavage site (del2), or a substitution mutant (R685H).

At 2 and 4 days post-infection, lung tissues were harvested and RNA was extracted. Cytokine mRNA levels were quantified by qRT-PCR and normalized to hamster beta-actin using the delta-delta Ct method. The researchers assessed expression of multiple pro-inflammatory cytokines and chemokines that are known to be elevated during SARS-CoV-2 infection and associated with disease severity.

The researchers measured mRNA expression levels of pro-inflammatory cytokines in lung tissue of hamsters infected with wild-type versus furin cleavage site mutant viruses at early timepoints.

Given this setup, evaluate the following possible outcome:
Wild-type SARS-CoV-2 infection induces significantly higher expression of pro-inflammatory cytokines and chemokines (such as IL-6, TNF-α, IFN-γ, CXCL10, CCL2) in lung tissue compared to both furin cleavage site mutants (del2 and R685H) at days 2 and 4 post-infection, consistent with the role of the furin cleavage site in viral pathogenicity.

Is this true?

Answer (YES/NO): YES